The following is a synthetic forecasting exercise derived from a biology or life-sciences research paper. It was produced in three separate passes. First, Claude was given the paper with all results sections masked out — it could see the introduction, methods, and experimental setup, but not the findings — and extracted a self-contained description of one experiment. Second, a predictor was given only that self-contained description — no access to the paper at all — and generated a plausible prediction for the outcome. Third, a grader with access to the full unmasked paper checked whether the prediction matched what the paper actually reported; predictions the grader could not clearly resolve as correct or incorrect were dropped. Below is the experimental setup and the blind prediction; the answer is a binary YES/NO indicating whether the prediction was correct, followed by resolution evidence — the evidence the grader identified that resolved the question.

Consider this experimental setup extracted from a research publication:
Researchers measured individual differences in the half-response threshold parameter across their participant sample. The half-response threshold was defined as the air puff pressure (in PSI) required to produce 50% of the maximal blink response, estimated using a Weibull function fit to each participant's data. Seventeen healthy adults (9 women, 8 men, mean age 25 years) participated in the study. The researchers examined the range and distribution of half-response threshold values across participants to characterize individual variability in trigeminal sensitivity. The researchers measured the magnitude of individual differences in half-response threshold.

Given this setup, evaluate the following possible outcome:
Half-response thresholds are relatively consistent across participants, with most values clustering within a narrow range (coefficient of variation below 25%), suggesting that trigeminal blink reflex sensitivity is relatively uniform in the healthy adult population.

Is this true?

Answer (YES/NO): NO